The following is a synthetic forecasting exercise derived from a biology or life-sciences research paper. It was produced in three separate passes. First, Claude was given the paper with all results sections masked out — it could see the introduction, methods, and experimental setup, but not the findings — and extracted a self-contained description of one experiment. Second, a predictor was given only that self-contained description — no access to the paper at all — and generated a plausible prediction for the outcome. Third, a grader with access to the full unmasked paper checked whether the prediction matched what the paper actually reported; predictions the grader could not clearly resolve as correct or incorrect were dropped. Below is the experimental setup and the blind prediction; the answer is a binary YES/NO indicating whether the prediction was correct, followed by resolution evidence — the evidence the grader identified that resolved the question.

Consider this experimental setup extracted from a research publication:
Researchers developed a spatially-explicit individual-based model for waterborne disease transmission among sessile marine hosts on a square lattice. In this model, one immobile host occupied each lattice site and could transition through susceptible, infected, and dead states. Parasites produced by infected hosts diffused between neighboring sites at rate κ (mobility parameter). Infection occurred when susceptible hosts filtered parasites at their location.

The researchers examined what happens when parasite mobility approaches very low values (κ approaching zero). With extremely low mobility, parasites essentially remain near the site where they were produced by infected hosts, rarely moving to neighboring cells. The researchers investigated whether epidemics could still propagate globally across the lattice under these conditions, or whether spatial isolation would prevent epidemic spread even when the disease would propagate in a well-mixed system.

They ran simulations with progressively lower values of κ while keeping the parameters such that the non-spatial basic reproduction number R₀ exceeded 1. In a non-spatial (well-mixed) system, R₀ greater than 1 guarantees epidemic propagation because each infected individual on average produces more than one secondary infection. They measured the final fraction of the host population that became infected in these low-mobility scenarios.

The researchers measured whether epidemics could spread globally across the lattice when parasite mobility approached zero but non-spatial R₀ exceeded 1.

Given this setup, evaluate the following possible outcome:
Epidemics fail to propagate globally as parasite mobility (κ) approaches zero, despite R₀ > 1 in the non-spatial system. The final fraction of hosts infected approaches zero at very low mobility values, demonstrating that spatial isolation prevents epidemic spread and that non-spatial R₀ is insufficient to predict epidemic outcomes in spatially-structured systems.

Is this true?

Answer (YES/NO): YES